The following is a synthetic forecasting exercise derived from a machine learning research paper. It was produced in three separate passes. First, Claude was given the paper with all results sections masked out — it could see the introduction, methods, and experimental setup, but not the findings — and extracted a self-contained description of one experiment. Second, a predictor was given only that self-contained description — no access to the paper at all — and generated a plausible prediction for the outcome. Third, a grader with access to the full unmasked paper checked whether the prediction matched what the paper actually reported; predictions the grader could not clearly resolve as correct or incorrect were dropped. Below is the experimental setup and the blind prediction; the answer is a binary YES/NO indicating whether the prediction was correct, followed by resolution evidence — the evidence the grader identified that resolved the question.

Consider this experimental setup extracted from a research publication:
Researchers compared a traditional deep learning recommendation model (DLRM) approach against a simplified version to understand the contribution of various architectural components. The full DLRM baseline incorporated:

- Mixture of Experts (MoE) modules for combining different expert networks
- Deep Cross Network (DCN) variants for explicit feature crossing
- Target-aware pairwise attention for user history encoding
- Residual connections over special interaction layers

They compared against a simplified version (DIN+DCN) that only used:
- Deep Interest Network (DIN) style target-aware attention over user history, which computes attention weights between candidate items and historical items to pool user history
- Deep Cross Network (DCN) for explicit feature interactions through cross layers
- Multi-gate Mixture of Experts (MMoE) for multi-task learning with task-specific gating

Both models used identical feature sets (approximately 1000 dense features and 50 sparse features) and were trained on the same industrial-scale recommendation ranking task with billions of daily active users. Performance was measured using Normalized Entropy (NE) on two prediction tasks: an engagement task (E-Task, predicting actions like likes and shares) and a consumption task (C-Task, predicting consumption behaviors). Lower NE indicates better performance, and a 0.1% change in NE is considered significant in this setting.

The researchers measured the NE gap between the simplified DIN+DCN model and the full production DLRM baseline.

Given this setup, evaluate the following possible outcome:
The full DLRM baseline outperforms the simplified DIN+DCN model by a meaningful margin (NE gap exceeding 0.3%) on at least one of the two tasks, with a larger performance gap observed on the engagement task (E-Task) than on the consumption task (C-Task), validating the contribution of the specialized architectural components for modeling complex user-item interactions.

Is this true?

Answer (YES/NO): YES